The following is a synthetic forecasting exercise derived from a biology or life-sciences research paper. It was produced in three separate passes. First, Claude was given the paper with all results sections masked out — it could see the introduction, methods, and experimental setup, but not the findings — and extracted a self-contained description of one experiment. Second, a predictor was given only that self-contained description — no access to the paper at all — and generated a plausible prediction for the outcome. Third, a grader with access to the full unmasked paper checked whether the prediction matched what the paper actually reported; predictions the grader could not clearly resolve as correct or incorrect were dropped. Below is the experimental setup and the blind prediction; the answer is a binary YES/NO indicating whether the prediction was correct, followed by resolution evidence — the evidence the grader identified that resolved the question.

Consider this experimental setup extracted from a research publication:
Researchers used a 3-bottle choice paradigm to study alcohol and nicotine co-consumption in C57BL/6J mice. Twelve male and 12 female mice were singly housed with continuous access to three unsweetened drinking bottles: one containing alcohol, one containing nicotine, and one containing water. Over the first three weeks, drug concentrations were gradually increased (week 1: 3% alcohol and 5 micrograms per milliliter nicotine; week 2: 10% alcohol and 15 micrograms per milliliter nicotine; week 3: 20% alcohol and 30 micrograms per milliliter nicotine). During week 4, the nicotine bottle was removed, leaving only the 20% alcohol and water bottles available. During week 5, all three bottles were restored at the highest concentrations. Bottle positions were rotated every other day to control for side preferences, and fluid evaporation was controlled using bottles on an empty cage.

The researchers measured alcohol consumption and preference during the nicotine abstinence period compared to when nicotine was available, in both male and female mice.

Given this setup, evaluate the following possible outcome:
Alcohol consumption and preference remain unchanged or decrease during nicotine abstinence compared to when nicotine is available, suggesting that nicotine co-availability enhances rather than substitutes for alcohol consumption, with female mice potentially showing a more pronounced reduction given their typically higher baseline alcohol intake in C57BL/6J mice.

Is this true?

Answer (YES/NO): NO